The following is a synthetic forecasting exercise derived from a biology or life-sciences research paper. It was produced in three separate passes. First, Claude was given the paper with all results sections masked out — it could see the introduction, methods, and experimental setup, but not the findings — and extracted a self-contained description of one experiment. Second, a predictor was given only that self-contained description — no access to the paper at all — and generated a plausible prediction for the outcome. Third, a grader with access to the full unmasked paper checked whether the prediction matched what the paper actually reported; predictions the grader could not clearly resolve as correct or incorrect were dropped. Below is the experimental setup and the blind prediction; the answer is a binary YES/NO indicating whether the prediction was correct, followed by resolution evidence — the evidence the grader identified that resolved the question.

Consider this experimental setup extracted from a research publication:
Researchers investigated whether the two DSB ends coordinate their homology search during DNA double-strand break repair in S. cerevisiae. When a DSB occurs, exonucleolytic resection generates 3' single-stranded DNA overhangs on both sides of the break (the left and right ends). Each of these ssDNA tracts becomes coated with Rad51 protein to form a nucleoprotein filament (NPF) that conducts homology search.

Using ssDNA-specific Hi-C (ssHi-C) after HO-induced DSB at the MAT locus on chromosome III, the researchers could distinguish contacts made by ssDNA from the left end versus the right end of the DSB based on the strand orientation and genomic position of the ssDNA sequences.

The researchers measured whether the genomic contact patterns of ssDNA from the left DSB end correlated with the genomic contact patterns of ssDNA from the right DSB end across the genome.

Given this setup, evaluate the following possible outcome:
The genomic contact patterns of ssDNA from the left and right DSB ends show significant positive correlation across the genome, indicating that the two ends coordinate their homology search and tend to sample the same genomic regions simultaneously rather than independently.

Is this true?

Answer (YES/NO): YES